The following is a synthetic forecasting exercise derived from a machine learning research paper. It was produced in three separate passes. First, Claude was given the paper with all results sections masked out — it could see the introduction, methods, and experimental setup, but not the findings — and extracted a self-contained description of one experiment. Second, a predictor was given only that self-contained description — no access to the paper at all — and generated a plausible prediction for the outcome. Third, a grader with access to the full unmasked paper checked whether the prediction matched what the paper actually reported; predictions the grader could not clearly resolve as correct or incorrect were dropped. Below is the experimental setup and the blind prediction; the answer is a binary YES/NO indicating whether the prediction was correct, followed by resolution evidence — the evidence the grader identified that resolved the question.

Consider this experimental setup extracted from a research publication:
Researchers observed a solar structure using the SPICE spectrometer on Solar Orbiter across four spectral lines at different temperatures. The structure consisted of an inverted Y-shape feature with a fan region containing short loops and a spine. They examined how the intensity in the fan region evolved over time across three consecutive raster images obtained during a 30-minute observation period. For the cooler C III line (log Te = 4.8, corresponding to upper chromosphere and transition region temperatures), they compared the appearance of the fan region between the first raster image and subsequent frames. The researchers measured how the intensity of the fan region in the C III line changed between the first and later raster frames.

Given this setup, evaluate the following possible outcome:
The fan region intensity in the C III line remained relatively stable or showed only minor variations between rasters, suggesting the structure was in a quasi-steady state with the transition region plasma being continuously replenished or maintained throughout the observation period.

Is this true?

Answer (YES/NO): NO